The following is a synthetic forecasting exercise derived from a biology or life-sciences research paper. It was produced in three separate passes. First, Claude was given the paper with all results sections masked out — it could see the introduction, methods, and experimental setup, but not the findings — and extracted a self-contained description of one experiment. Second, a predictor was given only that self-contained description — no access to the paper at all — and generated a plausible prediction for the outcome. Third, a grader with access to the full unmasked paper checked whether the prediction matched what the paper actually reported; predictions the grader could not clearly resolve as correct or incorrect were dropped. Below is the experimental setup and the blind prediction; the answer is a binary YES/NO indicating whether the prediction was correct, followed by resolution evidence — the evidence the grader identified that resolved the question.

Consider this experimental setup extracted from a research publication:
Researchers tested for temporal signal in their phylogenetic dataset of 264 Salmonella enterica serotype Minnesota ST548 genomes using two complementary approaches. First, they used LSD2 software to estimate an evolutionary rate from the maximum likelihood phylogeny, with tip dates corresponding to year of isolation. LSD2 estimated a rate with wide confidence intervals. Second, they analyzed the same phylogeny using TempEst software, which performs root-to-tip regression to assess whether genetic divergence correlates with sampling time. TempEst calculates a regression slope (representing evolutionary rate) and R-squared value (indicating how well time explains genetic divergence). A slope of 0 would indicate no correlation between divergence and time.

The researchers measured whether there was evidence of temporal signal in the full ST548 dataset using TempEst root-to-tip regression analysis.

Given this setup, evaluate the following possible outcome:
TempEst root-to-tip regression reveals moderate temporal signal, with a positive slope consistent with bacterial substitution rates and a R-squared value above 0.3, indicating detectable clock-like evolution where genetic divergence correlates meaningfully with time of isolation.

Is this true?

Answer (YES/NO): NO